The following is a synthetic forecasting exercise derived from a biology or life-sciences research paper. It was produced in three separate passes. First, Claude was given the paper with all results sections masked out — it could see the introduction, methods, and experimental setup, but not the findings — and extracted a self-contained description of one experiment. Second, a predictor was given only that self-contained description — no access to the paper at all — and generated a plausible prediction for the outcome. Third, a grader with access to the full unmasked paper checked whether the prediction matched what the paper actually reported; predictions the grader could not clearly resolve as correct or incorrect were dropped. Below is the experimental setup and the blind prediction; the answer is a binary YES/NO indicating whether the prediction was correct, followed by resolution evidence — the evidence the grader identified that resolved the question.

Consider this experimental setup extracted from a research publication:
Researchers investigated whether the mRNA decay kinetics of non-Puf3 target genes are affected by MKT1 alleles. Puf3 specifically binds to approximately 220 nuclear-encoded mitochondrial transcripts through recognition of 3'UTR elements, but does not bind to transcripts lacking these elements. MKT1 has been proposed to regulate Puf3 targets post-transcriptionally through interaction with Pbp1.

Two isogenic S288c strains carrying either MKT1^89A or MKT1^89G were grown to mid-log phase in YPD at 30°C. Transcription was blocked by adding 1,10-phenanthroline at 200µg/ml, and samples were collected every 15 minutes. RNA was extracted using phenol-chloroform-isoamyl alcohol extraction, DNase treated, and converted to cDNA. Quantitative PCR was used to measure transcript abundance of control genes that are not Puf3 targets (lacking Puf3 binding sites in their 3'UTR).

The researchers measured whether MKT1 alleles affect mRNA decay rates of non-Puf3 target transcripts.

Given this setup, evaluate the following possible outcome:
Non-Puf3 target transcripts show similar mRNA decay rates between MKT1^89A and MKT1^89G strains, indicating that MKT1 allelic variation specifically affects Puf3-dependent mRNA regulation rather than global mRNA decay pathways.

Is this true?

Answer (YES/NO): NO